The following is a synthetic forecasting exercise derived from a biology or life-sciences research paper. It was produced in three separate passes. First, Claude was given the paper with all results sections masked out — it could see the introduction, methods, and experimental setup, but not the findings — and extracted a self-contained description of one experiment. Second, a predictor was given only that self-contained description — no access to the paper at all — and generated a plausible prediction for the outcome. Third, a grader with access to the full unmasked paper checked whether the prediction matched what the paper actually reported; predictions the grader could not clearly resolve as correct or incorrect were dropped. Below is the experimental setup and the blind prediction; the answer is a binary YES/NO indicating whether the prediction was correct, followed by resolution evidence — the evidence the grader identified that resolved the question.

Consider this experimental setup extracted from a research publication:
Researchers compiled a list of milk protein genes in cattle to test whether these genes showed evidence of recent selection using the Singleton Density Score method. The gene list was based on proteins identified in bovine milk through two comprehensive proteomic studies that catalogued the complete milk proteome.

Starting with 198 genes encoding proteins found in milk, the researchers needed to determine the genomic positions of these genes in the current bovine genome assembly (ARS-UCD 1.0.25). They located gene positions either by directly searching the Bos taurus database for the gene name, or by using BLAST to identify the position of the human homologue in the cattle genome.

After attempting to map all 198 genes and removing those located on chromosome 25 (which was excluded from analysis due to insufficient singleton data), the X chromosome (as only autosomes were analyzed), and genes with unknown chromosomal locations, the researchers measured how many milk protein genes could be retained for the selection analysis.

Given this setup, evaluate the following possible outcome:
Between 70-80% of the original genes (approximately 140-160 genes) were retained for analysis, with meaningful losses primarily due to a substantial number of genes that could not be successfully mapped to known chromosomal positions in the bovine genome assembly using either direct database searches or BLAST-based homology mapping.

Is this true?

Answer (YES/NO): NO